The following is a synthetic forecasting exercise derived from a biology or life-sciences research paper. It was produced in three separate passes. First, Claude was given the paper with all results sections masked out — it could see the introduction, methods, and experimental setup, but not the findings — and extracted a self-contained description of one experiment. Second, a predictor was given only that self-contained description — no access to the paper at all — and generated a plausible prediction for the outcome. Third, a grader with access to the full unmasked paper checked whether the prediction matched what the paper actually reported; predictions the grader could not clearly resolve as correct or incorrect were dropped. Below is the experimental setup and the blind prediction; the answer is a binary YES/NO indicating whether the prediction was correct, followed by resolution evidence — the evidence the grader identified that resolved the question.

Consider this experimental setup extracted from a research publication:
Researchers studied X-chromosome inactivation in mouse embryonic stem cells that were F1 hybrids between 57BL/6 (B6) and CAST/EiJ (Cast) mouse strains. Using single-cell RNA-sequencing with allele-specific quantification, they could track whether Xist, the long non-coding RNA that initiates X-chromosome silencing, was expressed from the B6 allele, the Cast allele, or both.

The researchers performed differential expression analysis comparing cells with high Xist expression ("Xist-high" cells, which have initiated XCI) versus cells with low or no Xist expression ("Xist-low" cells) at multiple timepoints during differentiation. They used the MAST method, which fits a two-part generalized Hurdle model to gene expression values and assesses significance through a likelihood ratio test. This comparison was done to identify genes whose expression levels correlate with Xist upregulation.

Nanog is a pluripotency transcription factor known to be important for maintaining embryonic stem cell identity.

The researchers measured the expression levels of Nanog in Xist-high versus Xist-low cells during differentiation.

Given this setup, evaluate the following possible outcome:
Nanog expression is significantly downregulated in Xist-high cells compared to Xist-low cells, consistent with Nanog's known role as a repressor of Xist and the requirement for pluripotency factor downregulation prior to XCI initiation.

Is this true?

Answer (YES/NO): YES